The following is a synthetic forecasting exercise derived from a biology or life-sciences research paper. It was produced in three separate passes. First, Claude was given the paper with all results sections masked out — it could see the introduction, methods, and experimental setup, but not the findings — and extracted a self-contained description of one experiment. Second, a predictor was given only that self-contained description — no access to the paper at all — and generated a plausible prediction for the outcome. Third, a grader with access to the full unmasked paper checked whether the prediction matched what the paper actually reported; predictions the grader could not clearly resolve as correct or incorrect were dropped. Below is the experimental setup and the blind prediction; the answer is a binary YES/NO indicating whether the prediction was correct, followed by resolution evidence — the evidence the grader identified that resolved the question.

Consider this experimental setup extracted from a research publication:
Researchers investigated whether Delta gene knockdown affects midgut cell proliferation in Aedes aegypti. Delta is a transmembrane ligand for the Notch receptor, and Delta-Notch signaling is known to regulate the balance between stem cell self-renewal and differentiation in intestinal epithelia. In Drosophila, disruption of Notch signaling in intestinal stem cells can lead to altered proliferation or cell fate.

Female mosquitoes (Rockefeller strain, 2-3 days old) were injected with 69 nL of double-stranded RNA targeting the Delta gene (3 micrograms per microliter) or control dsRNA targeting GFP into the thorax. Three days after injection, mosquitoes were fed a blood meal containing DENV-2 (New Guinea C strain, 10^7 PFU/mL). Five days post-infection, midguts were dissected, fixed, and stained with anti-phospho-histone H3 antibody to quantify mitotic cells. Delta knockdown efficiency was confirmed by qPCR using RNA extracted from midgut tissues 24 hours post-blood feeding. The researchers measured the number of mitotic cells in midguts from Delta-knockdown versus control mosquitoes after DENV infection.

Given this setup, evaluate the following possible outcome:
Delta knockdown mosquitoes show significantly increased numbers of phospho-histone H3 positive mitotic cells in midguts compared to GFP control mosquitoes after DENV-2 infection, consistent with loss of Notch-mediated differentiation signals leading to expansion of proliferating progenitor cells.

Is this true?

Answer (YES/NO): NO